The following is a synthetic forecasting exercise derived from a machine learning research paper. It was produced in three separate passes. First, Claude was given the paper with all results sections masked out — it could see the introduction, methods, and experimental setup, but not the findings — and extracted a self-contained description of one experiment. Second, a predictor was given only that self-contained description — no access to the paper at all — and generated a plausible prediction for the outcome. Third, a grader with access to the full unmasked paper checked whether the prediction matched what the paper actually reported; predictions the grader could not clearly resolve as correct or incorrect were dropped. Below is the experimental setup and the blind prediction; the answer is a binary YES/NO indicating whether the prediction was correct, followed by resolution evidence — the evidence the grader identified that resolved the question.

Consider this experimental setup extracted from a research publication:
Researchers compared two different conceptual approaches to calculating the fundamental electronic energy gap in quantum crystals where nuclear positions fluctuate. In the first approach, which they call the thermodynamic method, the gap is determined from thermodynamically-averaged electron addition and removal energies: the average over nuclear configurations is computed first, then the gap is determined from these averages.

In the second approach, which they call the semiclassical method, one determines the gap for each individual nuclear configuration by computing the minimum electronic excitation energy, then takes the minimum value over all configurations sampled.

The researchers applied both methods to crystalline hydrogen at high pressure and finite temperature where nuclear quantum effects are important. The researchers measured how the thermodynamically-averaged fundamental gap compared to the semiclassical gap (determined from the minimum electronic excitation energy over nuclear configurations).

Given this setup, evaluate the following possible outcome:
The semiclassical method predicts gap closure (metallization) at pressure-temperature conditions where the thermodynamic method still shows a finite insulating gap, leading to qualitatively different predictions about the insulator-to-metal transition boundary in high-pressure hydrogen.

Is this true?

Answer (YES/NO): YES